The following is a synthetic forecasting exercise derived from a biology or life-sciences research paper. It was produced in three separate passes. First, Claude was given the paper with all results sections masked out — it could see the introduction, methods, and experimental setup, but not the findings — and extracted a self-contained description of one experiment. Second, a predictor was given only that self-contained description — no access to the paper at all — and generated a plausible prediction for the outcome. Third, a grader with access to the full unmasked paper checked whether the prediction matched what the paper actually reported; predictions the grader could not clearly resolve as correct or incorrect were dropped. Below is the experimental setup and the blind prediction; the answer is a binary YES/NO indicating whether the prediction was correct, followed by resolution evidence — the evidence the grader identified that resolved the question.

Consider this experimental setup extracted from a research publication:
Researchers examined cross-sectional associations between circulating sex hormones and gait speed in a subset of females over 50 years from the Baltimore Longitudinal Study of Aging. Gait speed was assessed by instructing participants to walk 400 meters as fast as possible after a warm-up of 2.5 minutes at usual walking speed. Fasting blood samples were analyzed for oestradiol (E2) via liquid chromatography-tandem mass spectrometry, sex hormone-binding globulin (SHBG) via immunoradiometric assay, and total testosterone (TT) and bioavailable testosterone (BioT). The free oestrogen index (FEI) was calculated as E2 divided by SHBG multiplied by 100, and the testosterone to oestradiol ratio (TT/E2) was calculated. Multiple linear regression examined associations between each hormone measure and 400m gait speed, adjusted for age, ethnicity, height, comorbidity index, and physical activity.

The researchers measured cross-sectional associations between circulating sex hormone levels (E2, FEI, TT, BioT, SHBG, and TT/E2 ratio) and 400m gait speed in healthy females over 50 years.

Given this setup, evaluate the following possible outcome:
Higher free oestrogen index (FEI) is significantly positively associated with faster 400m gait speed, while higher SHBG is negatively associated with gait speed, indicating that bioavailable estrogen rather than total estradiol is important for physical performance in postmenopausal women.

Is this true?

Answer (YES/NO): NO